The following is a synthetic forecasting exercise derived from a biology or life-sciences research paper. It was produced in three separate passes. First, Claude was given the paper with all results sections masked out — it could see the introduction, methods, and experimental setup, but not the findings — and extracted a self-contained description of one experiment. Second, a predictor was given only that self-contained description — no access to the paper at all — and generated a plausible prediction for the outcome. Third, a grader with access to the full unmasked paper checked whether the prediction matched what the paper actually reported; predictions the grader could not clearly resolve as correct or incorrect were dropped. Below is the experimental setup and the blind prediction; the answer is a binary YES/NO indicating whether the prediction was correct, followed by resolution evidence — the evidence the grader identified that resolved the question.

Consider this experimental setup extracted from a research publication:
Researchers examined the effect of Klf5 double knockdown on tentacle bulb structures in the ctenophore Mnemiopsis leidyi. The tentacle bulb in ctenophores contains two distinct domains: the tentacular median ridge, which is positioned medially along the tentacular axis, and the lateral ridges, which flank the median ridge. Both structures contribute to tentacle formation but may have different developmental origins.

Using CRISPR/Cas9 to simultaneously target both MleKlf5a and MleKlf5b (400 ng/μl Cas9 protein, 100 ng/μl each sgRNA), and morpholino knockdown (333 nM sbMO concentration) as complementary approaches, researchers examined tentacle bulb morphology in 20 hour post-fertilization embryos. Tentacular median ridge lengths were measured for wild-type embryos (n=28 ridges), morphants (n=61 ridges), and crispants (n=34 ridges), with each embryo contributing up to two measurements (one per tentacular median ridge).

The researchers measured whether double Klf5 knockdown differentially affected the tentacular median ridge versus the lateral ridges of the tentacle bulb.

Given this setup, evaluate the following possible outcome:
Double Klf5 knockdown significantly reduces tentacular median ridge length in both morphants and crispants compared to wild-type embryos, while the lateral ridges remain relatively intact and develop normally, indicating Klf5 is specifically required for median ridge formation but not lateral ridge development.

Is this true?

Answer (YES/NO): YES